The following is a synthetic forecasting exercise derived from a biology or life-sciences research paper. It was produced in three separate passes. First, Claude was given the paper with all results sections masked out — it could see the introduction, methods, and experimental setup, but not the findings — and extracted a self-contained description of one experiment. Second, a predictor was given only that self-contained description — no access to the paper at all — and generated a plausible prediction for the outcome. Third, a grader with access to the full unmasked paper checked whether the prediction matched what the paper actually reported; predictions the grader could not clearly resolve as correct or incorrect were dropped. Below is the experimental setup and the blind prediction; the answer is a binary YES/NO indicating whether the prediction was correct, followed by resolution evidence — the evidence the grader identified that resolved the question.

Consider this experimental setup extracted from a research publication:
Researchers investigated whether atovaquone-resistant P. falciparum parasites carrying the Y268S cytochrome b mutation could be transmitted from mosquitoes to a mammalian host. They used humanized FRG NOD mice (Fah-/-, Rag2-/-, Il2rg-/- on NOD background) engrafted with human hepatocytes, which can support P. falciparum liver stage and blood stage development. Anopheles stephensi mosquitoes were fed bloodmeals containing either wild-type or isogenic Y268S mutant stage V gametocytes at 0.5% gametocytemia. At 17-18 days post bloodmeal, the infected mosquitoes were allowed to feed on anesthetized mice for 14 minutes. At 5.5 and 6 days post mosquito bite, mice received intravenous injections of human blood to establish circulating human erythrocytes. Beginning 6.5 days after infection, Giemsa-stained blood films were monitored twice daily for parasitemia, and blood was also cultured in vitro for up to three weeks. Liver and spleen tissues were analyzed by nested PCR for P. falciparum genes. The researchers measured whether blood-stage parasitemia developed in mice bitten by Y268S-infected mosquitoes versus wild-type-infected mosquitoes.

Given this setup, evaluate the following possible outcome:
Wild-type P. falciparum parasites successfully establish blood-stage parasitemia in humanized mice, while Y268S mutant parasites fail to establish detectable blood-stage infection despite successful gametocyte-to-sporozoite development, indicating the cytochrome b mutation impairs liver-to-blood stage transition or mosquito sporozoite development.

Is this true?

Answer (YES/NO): NO